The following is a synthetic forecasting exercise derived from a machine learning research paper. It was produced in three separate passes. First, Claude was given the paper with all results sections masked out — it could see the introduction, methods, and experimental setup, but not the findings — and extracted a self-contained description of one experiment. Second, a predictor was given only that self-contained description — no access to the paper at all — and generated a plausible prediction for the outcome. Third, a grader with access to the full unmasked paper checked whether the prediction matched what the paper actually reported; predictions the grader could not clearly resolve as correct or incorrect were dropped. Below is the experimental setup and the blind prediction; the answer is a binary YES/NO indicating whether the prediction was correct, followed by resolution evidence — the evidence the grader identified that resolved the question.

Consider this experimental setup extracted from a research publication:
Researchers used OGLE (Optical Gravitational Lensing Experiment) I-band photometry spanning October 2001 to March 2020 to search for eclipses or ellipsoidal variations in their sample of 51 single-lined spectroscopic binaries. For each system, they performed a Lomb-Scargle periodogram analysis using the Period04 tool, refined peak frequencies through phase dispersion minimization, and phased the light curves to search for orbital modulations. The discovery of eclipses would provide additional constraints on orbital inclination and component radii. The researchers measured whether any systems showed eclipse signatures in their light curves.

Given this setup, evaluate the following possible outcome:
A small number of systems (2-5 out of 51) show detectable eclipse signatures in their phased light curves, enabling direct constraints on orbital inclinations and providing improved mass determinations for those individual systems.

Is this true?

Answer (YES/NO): NO